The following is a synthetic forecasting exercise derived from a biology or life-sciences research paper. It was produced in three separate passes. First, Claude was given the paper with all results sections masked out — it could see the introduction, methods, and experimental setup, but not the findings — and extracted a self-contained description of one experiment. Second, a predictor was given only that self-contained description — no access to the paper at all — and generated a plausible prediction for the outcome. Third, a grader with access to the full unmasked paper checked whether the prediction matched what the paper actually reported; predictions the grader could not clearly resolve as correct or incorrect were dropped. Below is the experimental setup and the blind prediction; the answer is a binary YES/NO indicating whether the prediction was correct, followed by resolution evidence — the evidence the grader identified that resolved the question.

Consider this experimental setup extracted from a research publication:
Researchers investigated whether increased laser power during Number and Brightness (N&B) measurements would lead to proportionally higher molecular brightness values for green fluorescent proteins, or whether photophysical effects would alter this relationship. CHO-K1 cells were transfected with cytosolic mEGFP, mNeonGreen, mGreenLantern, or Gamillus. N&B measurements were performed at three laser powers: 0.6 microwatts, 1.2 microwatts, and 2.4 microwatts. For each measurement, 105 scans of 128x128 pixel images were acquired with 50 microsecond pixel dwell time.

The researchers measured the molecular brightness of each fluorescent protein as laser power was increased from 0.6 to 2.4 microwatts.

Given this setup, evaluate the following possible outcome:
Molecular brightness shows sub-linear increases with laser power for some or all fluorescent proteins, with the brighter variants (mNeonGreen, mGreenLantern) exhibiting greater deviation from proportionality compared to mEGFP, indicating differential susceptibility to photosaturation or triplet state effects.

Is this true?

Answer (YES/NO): NO